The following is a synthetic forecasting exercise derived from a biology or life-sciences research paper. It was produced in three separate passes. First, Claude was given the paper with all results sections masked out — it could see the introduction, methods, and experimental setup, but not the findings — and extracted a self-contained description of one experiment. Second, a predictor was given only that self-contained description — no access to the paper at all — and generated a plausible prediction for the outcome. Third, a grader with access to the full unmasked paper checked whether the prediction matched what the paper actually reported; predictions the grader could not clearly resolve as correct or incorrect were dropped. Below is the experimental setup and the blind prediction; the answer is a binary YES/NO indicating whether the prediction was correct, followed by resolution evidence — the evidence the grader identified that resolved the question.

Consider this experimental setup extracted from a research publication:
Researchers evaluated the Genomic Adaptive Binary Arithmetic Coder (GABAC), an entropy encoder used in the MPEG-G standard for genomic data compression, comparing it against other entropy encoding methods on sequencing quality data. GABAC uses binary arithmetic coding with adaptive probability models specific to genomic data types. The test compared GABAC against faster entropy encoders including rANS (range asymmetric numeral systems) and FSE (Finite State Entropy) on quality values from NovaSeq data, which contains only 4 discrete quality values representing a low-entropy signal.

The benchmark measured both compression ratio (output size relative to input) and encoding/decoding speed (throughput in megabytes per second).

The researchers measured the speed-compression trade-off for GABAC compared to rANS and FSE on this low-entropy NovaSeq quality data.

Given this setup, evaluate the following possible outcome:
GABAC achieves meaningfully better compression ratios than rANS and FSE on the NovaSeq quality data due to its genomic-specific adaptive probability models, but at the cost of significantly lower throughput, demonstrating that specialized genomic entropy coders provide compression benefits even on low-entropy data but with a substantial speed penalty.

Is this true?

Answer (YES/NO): NO